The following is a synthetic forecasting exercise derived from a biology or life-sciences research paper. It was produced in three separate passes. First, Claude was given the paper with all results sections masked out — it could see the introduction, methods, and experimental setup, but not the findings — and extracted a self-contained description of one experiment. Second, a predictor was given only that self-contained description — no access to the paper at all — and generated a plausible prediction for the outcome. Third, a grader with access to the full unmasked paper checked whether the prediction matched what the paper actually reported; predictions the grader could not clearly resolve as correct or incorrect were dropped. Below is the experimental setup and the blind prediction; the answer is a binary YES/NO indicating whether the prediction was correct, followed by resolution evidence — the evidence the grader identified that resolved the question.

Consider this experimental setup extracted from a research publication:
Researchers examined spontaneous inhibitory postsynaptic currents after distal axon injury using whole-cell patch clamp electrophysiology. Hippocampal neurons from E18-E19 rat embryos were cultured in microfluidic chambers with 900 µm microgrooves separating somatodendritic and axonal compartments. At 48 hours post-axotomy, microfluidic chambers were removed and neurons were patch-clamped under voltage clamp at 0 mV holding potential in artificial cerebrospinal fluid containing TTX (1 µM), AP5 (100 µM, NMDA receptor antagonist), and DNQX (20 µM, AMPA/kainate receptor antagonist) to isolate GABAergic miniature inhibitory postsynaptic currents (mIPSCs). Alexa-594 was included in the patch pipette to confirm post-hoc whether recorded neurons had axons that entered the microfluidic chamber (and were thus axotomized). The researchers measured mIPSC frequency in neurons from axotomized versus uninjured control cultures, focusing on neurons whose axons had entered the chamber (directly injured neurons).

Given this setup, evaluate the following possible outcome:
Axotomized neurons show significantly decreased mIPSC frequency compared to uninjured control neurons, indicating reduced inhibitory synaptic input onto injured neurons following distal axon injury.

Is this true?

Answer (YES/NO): NO